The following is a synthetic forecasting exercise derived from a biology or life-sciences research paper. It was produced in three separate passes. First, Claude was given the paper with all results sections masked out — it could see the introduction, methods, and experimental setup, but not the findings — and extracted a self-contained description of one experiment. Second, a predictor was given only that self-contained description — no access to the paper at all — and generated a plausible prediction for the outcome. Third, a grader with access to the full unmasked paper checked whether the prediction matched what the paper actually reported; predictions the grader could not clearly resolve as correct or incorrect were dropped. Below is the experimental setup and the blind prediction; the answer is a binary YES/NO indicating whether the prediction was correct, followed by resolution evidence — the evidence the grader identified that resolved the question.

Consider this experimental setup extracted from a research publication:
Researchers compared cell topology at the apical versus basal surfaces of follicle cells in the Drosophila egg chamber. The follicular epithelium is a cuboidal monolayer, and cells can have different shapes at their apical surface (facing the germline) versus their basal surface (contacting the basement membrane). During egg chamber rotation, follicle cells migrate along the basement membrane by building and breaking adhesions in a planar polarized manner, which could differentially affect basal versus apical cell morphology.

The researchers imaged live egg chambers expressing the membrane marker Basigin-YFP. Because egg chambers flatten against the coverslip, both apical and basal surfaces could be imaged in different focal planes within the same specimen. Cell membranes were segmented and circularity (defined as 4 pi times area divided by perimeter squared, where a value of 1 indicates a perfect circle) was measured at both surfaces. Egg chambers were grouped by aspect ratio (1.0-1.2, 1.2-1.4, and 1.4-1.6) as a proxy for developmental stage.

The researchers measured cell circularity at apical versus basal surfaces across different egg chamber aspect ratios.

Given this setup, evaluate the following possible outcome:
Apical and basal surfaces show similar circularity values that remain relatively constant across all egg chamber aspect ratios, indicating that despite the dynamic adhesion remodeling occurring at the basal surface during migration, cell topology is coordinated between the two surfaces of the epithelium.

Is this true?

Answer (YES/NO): NO